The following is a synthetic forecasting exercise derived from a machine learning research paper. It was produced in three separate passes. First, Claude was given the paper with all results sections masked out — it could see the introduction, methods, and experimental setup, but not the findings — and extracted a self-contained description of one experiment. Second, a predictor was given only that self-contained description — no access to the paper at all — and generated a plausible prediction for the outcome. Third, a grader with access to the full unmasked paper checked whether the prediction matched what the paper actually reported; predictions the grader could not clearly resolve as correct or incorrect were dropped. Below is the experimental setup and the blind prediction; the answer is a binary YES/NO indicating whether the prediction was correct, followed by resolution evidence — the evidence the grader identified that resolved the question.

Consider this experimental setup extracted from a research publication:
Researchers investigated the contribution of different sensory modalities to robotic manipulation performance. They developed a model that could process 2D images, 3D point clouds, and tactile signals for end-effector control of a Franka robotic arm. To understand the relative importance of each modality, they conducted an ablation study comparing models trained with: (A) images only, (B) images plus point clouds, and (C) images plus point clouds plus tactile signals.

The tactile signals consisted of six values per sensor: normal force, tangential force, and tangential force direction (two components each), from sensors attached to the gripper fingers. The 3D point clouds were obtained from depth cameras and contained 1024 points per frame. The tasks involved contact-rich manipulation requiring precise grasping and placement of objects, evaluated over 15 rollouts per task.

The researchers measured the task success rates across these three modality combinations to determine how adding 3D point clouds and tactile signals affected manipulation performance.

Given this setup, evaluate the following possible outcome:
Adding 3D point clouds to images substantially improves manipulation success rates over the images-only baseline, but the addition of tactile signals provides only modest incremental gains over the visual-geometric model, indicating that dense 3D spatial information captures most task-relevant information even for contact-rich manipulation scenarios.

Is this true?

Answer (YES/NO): NO